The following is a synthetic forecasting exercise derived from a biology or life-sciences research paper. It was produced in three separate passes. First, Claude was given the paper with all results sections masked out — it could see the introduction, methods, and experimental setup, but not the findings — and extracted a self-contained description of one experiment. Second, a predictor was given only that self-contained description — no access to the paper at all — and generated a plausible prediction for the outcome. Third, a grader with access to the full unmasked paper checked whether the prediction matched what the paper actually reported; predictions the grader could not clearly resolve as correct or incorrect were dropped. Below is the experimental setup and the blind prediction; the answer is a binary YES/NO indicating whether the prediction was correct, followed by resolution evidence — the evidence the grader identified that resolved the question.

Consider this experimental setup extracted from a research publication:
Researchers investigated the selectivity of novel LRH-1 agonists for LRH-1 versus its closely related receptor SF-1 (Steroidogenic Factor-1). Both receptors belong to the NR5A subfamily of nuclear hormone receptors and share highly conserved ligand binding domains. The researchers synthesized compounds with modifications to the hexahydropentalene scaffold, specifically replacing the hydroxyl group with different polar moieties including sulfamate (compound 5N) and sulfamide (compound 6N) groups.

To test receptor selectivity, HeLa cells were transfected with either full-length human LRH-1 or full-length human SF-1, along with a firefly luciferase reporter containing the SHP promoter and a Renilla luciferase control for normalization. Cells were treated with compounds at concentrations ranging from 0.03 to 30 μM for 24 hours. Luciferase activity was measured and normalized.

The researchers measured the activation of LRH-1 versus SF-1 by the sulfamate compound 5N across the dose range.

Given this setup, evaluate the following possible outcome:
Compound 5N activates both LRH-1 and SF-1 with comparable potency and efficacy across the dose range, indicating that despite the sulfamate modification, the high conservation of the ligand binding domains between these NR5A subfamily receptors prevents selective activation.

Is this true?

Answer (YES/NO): YES